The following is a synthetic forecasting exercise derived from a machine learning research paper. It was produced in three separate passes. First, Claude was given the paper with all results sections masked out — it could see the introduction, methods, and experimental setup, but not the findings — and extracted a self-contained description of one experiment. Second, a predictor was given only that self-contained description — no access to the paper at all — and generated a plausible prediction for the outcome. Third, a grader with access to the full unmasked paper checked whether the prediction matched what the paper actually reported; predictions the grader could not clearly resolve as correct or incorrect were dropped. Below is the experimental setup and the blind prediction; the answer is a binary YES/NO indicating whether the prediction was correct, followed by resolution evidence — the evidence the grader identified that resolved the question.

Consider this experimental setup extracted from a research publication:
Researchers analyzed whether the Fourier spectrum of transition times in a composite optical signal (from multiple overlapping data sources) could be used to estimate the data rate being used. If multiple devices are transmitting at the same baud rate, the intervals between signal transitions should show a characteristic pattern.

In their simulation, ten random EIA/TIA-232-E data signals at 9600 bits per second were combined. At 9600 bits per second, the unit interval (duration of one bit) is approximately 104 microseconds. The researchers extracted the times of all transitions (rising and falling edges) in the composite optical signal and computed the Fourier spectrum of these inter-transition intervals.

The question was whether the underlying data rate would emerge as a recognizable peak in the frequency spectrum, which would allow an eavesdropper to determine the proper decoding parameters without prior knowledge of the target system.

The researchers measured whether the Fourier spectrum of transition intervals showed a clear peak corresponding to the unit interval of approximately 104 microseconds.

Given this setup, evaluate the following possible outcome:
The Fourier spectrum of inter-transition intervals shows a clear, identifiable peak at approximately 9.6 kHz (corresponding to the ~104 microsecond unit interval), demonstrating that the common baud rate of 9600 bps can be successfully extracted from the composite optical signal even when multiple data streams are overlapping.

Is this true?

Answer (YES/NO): YES